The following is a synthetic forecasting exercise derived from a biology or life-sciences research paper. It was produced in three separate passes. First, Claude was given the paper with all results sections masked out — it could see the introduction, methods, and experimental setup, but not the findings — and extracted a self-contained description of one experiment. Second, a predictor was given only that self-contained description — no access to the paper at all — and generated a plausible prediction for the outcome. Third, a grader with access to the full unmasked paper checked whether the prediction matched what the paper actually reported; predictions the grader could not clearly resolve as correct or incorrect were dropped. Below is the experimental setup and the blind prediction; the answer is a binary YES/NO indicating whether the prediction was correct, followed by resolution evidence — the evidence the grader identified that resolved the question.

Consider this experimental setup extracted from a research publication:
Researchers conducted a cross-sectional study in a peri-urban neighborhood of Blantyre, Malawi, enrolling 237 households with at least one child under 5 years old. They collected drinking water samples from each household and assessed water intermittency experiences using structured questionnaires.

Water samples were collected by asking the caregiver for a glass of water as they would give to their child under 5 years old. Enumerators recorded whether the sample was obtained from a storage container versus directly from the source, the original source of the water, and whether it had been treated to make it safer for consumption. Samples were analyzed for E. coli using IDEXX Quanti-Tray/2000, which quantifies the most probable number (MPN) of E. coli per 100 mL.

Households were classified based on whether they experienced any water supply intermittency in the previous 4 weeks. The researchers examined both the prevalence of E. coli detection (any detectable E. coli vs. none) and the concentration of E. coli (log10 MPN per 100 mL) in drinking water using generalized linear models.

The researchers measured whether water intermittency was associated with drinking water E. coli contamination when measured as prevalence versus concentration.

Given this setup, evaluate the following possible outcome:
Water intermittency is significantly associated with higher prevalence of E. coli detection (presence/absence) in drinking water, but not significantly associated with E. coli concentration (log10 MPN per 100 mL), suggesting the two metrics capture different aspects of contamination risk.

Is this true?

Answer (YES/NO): NO